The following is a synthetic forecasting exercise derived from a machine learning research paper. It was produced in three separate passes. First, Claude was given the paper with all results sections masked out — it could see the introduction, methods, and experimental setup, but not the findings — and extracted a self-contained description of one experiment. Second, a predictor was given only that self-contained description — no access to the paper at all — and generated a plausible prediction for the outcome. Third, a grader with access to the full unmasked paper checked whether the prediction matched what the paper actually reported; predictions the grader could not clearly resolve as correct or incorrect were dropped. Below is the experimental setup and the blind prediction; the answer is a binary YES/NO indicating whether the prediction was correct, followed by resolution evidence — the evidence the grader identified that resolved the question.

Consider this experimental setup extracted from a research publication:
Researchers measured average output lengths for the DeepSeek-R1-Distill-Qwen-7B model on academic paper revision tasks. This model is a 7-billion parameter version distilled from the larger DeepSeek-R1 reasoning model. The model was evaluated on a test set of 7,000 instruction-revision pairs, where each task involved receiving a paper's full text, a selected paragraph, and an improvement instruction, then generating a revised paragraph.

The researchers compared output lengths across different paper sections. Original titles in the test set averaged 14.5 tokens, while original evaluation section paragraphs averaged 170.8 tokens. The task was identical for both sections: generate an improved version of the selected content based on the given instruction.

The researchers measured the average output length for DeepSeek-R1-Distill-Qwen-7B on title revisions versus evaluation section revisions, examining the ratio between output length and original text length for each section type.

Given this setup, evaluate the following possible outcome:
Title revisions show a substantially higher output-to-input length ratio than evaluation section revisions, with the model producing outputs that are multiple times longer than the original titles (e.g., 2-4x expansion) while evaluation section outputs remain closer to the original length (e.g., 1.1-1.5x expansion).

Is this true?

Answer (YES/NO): NO